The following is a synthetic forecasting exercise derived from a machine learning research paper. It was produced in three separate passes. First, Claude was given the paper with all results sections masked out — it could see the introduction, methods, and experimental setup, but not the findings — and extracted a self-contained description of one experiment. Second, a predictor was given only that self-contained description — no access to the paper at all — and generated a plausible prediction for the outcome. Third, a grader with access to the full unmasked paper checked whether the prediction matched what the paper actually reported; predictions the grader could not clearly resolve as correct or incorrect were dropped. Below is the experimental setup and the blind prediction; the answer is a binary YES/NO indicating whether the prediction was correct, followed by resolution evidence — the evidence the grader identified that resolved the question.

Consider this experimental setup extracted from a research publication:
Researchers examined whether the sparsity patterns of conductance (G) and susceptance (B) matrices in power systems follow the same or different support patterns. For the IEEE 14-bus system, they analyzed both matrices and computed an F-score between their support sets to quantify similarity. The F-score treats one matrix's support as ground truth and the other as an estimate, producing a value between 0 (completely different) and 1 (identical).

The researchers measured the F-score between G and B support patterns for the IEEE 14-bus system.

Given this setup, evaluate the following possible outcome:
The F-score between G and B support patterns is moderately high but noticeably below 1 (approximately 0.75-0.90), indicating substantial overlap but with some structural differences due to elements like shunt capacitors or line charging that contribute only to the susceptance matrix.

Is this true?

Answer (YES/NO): YES